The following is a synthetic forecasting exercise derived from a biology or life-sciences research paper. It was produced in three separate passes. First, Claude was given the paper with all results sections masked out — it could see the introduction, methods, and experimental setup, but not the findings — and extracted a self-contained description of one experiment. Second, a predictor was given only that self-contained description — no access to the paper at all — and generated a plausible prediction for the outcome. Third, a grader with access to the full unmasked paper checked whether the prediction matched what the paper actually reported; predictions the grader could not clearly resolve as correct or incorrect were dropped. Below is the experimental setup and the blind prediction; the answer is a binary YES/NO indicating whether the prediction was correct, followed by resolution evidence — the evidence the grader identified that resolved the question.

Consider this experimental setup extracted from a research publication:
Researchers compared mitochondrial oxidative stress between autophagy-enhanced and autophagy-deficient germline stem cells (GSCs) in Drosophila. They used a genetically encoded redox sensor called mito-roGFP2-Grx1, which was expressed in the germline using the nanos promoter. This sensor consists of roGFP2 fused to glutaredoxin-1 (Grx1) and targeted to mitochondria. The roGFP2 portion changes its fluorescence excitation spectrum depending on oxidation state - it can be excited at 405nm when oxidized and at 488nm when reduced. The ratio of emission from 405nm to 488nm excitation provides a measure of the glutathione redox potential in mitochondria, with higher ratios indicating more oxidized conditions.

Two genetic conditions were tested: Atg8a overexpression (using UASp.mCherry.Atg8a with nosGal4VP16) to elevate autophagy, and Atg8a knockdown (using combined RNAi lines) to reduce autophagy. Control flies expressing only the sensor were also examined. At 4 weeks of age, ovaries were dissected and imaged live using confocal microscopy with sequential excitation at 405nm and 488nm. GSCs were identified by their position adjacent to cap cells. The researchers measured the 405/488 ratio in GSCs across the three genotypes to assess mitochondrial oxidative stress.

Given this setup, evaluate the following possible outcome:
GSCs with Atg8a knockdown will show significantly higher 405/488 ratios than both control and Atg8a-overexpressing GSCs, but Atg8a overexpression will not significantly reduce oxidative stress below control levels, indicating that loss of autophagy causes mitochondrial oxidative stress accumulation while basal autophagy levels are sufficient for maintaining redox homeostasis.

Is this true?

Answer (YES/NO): NO